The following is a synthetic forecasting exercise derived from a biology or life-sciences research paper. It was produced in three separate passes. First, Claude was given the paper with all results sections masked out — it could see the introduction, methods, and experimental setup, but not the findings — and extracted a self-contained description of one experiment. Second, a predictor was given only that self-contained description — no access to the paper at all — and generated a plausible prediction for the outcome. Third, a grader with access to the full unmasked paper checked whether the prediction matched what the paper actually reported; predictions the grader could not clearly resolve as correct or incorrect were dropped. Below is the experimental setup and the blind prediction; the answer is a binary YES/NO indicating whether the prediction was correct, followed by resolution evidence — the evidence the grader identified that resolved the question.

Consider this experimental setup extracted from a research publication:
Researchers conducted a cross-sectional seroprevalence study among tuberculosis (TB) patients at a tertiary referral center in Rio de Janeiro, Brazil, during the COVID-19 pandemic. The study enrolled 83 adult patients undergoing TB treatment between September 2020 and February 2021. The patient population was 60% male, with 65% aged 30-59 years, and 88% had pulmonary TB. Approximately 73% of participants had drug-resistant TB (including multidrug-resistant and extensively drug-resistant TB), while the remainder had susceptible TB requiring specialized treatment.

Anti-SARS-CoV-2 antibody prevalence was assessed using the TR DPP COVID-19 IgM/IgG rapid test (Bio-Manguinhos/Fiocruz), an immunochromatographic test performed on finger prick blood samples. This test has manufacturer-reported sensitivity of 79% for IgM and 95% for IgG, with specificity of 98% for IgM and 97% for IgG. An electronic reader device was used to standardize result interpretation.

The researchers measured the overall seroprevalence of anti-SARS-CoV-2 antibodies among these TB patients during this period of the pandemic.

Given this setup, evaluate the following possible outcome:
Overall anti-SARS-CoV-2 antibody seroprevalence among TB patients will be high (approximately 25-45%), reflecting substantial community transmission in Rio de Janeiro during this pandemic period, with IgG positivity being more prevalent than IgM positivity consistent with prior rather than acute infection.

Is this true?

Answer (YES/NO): YES